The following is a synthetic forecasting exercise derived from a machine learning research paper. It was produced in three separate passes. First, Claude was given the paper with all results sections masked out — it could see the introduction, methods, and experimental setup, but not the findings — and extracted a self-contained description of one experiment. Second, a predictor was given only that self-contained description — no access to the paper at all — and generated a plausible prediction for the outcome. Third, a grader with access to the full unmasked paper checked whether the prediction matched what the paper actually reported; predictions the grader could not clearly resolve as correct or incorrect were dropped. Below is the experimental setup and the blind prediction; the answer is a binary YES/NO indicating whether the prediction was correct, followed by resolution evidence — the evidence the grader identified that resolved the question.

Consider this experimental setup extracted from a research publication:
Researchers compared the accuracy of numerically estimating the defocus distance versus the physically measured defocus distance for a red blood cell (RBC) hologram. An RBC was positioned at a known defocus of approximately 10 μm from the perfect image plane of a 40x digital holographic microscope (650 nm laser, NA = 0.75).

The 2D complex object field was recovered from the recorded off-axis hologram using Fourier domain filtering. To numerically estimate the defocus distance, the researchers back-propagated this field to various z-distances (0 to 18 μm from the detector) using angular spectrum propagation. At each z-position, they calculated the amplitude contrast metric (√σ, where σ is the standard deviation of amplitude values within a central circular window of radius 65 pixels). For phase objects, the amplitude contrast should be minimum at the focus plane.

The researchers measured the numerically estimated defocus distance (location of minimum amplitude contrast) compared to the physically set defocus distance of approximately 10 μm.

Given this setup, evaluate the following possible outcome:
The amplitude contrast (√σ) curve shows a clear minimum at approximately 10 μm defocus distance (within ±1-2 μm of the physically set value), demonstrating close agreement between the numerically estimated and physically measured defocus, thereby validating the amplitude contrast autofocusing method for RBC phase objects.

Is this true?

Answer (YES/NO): YES